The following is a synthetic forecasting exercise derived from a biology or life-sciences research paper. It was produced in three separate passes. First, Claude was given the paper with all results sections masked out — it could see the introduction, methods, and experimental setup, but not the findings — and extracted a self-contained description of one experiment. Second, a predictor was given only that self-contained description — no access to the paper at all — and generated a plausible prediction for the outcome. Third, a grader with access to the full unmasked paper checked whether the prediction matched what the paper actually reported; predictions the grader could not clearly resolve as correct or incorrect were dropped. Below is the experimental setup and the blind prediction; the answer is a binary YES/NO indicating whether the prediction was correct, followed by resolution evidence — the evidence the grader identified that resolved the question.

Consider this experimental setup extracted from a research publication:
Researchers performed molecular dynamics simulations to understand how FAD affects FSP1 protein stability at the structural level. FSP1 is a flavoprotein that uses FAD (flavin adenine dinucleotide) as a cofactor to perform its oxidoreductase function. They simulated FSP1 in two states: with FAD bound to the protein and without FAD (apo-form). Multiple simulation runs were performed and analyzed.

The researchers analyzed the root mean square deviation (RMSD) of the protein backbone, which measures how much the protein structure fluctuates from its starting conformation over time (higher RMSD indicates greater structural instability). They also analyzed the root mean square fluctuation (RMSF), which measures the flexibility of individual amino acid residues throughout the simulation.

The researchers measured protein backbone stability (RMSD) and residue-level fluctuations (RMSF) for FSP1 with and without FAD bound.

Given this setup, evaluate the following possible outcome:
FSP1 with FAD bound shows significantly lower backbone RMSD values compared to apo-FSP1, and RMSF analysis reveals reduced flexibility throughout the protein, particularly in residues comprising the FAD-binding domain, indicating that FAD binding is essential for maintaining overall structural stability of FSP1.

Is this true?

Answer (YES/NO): YES